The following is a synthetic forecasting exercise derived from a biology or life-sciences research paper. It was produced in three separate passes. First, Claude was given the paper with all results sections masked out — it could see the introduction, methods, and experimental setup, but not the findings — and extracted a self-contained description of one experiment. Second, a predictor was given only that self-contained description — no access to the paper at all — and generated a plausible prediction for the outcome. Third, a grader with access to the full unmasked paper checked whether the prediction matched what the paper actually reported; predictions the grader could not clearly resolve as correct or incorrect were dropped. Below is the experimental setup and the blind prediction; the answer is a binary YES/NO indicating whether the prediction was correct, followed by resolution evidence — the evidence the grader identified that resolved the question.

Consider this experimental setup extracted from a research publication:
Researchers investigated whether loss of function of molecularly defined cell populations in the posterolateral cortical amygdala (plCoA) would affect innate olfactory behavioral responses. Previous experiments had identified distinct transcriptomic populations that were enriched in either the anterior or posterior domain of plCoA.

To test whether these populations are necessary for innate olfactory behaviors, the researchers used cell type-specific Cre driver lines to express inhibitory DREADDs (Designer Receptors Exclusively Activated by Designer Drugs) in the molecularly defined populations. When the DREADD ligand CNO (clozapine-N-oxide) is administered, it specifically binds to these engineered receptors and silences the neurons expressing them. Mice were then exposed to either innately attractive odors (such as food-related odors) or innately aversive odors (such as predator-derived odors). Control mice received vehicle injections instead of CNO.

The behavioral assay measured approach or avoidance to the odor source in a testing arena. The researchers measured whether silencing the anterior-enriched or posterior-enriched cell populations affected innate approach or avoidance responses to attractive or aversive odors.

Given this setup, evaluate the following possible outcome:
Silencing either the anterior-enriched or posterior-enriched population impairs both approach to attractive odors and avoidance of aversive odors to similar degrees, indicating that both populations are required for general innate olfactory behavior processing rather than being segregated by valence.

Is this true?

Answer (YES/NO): NO